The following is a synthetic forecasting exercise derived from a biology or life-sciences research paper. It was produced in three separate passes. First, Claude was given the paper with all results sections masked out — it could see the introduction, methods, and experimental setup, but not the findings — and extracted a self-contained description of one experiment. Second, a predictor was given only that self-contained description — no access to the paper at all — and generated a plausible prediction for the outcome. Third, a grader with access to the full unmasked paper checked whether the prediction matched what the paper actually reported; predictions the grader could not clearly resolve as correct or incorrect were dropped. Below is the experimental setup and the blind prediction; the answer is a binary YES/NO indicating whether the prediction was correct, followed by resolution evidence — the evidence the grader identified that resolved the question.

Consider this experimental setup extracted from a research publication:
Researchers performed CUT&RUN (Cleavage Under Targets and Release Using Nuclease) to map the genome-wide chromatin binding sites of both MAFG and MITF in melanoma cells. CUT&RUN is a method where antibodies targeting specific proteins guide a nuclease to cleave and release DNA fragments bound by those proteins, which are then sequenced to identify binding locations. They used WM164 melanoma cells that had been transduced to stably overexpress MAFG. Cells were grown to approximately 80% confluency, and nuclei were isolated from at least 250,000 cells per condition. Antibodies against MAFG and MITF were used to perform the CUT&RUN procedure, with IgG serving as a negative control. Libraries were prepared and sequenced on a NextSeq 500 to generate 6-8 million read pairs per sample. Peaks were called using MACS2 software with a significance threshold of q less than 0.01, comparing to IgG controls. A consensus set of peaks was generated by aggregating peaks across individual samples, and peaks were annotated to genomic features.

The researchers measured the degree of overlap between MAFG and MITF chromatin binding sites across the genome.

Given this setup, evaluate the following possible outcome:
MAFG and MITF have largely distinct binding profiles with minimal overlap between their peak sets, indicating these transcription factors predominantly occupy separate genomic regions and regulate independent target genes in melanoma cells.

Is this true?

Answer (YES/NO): NO